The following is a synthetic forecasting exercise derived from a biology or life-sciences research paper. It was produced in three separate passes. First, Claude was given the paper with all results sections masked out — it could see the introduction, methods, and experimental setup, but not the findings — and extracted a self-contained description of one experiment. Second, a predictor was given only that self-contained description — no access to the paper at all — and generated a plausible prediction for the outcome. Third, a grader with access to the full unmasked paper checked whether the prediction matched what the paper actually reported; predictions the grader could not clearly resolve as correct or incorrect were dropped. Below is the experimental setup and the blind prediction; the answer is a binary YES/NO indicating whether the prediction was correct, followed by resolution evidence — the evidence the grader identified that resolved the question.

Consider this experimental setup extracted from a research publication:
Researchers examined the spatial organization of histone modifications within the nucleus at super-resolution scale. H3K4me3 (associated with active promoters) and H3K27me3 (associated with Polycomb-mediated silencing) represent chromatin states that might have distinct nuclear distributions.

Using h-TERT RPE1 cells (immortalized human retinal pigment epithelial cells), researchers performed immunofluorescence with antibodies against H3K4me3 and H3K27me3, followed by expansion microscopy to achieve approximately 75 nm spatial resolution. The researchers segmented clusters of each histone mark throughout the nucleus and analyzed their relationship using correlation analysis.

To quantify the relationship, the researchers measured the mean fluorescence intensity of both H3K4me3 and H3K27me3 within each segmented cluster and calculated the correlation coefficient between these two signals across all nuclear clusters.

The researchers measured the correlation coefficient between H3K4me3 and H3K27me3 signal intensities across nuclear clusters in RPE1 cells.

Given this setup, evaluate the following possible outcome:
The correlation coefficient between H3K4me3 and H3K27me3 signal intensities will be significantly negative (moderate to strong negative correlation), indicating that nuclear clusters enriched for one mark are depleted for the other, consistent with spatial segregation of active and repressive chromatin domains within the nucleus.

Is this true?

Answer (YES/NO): NO